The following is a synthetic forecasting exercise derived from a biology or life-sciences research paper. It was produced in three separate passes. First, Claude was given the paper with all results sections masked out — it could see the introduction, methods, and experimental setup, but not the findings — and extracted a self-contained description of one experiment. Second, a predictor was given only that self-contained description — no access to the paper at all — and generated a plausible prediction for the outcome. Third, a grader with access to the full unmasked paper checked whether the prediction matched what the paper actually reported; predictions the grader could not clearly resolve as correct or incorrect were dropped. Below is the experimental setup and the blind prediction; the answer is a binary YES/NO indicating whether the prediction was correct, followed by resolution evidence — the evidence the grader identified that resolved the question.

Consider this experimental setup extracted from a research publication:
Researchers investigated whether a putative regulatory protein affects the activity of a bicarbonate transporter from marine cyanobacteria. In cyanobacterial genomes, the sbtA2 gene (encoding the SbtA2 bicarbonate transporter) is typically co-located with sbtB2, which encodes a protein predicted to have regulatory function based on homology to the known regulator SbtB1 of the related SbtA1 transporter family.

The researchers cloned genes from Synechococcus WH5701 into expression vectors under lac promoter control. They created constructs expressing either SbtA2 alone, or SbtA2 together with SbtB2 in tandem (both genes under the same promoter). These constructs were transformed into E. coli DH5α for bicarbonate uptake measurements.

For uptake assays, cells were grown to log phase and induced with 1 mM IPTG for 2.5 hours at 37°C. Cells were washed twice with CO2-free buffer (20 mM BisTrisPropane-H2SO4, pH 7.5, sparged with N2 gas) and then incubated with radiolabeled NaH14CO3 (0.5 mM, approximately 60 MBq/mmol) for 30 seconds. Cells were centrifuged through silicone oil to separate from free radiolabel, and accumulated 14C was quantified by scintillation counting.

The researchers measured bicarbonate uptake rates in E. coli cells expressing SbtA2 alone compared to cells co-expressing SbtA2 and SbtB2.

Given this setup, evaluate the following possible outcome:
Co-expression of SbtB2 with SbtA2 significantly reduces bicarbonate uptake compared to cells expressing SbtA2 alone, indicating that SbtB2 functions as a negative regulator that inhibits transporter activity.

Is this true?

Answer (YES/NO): YES